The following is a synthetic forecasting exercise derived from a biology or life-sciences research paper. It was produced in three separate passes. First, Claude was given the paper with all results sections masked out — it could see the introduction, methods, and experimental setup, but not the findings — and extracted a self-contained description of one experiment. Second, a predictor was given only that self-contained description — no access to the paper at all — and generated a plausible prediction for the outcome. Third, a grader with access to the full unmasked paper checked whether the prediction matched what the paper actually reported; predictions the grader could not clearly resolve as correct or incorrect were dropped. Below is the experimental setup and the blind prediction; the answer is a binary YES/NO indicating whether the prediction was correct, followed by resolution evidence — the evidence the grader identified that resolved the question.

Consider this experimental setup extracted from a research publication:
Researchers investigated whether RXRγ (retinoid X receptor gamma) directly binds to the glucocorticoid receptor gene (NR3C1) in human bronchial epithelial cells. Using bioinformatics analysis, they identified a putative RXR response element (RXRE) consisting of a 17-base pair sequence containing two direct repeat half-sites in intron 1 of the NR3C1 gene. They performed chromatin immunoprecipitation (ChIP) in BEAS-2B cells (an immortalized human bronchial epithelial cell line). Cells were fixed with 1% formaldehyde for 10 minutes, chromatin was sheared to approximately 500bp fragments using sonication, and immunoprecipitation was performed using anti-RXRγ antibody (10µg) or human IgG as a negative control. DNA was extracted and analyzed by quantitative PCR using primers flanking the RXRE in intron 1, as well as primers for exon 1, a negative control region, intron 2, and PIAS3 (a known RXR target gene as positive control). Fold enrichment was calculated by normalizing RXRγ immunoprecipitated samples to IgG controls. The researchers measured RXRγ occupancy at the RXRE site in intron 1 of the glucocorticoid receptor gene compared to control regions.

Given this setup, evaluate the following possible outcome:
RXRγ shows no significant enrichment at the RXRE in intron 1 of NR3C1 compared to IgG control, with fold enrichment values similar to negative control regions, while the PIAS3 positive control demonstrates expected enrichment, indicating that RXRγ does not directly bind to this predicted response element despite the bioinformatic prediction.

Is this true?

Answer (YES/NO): NO